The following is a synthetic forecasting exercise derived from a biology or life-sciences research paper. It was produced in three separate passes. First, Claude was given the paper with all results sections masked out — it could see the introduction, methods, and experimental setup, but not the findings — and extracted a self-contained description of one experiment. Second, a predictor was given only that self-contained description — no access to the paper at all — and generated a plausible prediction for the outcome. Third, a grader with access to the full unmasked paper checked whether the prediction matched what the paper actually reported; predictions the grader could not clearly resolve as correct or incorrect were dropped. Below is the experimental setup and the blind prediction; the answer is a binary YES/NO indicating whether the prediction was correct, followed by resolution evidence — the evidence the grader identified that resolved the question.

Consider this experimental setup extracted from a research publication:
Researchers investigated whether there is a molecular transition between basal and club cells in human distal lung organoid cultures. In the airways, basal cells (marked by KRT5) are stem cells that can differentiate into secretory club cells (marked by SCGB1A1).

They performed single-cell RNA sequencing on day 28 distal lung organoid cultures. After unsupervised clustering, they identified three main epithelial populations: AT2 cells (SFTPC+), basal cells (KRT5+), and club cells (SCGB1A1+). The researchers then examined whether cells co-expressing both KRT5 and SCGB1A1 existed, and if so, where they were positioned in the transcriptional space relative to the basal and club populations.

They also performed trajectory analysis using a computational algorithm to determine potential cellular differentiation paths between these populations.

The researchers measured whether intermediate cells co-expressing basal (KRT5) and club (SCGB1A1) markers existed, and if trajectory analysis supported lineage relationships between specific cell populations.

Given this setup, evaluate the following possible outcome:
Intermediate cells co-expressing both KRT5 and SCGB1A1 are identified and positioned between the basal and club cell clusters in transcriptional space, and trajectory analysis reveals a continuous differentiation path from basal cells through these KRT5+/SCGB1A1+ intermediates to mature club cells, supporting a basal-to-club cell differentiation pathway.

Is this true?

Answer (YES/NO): YES